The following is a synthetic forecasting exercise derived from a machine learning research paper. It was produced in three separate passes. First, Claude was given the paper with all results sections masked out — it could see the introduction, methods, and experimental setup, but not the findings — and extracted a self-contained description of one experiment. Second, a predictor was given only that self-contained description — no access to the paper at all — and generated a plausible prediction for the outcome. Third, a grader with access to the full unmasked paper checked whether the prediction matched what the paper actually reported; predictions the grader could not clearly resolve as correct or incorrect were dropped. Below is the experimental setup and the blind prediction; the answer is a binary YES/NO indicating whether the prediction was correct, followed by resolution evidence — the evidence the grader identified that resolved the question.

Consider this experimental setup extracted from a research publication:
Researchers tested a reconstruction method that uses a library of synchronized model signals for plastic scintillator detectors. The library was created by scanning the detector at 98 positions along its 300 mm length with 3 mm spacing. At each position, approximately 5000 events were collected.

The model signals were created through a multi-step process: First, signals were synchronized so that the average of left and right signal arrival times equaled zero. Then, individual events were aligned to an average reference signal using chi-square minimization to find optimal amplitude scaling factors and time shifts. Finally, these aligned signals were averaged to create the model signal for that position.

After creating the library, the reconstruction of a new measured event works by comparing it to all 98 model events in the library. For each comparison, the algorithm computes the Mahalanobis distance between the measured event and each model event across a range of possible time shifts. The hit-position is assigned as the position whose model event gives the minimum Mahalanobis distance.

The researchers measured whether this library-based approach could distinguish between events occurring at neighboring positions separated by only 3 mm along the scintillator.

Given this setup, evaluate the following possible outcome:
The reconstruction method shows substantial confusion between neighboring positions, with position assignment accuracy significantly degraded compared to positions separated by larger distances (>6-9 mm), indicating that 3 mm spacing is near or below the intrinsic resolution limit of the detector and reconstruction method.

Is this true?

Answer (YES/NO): YES